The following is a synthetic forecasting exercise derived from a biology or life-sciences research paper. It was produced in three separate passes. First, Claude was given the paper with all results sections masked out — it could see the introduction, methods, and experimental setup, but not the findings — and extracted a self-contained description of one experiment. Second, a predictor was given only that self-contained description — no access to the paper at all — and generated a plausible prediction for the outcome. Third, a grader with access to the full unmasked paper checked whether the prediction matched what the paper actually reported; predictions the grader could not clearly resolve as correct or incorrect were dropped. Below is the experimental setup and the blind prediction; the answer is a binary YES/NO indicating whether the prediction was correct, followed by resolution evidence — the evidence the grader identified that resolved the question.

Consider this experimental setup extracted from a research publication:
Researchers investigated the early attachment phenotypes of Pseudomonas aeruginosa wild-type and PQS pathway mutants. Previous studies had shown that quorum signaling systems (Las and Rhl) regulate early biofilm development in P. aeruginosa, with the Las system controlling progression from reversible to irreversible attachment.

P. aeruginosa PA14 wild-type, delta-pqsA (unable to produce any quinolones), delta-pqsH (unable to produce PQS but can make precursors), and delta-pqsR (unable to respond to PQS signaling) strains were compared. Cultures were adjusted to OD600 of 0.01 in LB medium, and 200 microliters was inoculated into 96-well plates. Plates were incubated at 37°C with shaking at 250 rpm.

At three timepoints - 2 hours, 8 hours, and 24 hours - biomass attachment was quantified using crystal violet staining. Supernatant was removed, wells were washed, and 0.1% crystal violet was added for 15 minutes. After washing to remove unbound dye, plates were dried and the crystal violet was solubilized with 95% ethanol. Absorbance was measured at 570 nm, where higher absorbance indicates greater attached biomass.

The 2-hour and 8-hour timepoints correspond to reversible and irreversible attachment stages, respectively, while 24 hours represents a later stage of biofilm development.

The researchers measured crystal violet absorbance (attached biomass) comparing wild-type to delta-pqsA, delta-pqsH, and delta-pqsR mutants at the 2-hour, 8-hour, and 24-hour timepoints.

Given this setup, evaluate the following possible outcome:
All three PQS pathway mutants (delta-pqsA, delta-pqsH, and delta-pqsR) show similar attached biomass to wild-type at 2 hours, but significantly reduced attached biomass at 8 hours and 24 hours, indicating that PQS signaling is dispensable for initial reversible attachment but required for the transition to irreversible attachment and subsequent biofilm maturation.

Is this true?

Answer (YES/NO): NO